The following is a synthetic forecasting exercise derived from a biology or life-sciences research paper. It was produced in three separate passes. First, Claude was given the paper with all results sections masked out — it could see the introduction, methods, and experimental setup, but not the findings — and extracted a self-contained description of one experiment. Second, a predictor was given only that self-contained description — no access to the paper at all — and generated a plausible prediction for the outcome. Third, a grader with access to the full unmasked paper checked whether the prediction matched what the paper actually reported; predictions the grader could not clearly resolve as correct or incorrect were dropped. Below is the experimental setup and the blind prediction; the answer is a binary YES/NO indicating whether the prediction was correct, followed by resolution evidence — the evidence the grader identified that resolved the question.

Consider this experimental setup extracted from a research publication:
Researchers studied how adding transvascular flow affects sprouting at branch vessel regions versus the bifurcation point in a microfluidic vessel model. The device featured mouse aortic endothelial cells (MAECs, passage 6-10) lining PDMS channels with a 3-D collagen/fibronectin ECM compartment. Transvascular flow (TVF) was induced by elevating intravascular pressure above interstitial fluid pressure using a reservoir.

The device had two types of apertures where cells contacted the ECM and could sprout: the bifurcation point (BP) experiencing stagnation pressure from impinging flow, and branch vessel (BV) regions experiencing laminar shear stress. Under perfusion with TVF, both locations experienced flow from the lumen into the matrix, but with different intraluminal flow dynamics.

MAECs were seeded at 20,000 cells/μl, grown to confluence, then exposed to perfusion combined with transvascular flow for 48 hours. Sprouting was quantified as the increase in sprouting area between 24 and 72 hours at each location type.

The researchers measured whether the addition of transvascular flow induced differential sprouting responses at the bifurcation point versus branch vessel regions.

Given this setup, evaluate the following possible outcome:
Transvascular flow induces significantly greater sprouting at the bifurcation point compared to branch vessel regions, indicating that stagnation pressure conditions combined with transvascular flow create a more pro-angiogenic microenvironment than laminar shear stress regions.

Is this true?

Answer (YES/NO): NO